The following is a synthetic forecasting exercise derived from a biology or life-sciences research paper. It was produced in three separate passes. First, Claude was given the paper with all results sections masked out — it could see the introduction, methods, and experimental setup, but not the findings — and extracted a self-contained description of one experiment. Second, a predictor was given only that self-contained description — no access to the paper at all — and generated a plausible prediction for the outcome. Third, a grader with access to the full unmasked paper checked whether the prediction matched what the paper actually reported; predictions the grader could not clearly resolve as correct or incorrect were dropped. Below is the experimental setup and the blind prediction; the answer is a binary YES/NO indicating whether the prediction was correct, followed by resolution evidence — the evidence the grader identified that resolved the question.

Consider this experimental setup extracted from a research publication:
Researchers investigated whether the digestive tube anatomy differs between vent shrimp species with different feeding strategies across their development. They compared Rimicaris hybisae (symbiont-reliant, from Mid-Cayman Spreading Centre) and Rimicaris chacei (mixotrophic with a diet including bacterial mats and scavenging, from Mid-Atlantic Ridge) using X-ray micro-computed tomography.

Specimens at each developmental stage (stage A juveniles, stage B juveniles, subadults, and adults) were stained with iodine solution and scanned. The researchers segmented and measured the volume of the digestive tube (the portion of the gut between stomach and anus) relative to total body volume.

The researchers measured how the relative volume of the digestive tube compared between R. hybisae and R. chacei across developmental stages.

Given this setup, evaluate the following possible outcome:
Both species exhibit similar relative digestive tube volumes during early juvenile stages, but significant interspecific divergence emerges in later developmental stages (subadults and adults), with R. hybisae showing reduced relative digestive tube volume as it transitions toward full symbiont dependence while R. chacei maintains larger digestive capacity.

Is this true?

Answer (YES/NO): NO